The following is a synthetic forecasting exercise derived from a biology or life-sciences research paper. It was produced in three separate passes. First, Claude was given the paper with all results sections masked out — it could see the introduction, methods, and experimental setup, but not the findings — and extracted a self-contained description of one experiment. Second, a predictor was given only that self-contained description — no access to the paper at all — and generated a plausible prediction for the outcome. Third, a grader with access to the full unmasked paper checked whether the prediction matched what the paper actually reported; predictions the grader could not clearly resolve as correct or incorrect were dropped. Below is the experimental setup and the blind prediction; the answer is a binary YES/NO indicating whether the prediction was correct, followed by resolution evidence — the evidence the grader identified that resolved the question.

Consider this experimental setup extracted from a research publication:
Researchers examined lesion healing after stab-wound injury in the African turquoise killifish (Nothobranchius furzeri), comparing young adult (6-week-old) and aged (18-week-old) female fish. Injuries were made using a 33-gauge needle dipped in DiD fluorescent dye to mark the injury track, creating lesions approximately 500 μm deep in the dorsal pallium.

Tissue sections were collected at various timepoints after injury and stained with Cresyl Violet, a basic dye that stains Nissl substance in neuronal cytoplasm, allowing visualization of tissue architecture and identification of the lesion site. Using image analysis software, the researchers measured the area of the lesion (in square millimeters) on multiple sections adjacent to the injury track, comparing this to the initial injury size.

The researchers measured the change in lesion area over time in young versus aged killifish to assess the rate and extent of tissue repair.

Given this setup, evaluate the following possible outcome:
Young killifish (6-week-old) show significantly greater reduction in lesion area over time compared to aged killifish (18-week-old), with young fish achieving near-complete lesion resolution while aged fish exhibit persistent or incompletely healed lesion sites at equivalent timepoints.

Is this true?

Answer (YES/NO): YES